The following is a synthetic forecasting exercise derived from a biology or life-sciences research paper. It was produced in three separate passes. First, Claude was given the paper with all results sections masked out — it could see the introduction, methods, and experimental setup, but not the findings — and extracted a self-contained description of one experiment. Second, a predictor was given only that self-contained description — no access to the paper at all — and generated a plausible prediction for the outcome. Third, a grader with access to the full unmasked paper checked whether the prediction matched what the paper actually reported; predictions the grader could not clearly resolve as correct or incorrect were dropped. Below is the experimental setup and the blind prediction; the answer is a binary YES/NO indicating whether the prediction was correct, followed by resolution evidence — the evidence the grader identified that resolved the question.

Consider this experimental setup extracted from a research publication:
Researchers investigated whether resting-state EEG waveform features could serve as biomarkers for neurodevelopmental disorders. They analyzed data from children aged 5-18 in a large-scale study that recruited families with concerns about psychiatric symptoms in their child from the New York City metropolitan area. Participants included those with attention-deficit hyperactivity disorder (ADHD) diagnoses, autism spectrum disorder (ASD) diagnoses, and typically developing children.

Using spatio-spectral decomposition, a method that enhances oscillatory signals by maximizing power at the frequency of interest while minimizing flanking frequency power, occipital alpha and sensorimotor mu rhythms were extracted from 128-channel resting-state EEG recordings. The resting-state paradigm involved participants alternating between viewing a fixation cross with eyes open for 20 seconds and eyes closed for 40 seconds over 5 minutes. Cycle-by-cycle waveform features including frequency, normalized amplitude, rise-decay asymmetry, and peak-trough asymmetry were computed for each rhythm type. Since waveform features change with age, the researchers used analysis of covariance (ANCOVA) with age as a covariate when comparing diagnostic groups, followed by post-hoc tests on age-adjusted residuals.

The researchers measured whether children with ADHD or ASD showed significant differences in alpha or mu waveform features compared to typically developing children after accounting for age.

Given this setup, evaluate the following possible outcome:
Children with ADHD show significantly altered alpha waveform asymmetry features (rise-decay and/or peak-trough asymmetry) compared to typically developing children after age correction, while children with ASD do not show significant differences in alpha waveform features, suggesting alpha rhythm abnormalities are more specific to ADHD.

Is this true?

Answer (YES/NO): NO